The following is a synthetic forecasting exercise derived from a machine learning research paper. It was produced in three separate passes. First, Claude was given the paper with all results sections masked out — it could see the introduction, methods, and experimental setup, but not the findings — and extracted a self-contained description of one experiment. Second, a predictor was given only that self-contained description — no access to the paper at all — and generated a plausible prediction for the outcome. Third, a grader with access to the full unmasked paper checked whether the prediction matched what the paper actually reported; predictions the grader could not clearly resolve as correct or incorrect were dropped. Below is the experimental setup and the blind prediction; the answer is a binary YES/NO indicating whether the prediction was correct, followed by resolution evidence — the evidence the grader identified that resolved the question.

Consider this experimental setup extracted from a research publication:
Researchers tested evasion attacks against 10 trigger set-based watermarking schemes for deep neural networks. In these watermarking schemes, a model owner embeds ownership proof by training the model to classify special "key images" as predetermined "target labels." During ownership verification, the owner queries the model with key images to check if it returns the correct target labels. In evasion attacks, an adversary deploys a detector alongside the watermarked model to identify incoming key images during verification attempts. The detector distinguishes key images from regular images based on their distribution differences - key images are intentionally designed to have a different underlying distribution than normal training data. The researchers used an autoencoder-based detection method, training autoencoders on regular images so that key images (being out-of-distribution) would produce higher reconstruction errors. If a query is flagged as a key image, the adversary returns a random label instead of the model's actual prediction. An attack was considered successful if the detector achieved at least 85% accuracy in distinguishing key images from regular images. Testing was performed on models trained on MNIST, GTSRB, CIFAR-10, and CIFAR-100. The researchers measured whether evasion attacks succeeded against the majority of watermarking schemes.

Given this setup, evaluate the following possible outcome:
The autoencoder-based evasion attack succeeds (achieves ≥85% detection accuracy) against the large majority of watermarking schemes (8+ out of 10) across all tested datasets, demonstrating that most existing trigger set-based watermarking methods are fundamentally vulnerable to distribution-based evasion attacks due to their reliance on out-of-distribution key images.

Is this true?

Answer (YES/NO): NO